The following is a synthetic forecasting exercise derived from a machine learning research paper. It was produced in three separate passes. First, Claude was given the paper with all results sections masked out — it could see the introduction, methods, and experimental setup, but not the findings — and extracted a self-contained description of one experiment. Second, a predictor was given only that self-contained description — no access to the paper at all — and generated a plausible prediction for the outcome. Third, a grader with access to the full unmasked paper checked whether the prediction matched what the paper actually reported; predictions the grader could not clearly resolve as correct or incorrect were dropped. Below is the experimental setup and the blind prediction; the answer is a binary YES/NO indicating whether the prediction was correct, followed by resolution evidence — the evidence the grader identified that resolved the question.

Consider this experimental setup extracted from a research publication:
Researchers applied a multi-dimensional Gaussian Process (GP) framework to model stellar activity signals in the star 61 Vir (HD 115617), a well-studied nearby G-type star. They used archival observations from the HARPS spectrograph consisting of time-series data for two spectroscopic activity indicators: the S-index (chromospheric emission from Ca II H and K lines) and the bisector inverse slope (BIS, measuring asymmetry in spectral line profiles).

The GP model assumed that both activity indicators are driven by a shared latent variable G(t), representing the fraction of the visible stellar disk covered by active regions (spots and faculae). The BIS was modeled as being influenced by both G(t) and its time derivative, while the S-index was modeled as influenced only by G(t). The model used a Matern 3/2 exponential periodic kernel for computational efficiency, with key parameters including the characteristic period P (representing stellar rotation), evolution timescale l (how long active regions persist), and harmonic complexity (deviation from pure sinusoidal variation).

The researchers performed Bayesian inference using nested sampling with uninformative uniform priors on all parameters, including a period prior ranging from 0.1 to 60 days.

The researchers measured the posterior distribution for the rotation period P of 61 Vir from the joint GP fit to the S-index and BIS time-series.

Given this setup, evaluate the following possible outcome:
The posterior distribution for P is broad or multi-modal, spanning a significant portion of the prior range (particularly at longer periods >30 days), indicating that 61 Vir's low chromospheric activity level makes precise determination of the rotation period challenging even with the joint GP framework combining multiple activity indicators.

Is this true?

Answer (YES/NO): NO